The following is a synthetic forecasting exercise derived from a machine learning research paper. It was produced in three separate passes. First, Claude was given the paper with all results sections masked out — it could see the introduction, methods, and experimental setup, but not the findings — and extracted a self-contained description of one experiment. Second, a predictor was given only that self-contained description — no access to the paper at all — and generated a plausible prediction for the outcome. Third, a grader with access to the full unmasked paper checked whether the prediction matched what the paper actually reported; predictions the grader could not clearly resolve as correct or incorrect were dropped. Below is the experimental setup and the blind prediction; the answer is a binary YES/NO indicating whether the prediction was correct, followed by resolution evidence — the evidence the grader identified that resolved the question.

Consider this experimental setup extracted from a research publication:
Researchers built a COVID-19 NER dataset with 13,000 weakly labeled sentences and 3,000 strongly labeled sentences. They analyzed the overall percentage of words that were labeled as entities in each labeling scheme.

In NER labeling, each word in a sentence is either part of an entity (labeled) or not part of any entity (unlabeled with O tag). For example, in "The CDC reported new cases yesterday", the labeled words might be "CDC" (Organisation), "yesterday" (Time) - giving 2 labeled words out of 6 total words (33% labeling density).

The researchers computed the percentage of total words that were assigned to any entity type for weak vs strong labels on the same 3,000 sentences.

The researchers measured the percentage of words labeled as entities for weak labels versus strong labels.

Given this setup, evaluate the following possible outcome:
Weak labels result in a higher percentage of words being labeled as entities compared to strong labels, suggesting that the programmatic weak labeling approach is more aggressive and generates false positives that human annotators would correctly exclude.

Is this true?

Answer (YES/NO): NO